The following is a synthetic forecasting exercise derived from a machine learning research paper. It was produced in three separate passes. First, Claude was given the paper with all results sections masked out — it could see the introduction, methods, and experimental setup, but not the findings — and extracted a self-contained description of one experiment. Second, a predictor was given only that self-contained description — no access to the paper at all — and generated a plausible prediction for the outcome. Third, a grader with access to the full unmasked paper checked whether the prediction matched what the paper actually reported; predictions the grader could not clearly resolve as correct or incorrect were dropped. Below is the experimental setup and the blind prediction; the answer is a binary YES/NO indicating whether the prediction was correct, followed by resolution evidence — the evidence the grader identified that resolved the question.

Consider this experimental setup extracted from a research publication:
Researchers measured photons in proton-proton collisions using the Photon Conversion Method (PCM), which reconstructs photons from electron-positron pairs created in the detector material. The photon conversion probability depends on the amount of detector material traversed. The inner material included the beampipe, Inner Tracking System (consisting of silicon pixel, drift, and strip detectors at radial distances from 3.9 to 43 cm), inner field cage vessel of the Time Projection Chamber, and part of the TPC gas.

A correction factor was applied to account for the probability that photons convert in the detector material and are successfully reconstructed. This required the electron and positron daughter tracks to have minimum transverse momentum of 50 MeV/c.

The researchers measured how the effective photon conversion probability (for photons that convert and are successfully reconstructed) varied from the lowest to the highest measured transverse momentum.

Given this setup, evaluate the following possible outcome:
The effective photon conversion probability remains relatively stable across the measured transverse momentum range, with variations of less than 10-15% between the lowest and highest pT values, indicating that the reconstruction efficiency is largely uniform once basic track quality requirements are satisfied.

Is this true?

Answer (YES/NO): NO